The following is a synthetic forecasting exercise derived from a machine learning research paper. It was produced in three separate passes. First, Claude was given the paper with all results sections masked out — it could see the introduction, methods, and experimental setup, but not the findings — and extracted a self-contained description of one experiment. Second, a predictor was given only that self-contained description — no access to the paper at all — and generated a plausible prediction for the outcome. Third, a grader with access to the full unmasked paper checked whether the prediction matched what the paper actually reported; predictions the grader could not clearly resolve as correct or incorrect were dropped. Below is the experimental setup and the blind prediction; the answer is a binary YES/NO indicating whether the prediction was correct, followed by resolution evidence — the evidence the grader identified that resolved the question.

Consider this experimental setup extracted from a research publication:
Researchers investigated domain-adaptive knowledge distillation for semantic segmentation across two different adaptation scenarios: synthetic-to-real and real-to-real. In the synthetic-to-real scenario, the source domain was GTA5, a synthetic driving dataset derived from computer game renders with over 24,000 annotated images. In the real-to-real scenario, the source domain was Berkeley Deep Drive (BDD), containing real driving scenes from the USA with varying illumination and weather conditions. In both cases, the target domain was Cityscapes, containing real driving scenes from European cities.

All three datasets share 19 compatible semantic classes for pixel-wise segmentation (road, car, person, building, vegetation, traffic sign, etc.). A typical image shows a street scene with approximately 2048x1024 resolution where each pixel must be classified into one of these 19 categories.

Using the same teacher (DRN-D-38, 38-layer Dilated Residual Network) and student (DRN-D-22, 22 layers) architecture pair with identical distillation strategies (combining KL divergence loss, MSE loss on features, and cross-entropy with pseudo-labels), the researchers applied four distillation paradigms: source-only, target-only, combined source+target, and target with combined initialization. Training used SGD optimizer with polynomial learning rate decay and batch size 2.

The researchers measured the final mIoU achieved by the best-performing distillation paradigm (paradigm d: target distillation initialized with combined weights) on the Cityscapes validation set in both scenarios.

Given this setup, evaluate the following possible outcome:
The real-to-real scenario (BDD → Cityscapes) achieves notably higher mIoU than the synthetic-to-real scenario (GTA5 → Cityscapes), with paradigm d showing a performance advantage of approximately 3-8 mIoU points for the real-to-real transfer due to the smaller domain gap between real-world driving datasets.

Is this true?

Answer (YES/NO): NO